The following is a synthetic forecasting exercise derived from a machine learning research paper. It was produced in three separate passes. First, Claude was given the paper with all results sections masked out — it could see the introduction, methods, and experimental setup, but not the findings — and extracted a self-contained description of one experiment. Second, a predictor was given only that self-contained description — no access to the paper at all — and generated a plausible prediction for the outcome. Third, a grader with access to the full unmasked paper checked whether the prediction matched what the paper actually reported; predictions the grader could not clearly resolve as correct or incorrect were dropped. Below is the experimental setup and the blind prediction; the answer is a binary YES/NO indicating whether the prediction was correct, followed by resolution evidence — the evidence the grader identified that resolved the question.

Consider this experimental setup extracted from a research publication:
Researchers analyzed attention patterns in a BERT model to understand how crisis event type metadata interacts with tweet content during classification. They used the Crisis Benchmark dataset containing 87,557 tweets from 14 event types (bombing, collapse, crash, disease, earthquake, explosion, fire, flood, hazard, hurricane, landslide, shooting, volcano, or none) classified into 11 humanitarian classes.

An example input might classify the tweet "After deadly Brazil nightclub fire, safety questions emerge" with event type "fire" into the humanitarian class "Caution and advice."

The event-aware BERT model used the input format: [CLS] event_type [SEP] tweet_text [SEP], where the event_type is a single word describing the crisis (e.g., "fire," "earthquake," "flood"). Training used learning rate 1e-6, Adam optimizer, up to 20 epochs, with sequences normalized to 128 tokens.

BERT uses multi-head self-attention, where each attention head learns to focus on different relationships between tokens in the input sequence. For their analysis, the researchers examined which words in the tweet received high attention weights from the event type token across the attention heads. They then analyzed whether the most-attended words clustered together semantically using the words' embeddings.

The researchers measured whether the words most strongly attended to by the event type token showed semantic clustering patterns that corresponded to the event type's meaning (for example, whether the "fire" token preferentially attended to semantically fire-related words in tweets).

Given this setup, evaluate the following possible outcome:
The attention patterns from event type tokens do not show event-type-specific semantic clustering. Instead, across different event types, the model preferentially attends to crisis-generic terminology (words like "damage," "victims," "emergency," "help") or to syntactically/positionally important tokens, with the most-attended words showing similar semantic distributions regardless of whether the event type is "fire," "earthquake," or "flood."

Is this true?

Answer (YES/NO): NO